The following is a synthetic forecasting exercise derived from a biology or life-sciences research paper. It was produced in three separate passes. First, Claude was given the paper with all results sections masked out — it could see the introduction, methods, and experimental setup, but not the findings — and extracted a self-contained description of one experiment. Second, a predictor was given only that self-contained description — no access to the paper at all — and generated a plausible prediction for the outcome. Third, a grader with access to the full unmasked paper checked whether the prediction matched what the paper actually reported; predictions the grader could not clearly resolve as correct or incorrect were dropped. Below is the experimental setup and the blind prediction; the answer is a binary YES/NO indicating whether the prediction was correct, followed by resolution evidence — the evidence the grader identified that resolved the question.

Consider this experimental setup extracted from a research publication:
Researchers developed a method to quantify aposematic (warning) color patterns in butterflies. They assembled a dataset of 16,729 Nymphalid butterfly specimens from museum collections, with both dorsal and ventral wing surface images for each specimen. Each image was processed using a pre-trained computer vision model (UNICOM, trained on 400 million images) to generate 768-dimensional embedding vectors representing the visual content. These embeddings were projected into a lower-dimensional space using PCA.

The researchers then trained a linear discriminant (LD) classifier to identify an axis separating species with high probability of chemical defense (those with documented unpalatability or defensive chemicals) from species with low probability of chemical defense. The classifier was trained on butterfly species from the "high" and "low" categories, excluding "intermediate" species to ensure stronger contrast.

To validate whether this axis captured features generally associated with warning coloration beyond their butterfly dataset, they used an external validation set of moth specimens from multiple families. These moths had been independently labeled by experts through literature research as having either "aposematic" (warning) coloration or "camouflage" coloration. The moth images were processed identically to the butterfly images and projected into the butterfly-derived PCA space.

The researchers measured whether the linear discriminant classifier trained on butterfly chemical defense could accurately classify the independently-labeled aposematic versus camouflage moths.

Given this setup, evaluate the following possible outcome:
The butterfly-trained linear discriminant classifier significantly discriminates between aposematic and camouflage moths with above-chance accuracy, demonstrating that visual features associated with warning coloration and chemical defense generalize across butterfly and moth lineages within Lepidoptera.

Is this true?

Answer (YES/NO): YES